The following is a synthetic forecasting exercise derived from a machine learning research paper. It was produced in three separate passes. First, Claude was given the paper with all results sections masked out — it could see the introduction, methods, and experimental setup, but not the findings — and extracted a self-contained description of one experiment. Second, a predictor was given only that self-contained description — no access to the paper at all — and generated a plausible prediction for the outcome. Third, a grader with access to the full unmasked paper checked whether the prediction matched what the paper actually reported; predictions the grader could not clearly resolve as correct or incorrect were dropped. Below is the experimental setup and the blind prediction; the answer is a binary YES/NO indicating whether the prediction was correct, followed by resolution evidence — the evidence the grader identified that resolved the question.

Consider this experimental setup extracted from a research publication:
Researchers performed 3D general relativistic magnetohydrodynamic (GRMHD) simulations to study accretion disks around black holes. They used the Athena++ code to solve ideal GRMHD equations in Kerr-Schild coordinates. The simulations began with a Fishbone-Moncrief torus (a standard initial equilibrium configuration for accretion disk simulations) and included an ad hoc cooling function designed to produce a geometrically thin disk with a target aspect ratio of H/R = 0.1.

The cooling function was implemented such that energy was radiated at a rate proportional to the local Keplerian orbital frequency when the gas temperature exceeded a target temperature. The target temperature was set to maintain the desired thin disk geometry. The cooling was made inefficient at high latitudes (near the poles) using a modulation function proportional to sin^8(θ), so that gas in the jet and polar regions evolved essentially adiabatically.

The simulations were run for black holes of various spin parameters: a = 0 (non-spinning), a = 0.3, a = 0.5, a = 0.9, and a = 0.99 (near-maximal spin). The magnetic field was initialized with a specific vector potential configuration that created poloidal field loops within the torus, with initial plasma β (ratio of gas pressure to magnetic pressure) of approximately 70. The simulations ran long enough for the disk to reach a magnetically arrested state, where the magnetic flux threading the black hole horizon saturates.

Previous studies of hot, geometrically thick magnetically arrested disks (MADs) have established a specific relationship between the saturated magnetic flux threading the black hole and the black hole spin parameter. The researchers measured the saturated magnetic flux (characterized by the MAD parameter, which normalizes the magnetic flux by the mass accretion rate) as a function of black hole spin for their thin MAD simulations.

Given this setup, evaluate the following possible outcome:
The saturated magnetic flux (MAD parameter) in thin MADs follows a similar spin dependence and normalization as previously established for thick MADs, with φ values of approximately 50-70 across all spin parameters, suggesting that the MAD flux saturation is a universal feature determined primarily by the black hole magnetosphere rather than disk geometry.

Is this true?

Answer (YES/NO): NO